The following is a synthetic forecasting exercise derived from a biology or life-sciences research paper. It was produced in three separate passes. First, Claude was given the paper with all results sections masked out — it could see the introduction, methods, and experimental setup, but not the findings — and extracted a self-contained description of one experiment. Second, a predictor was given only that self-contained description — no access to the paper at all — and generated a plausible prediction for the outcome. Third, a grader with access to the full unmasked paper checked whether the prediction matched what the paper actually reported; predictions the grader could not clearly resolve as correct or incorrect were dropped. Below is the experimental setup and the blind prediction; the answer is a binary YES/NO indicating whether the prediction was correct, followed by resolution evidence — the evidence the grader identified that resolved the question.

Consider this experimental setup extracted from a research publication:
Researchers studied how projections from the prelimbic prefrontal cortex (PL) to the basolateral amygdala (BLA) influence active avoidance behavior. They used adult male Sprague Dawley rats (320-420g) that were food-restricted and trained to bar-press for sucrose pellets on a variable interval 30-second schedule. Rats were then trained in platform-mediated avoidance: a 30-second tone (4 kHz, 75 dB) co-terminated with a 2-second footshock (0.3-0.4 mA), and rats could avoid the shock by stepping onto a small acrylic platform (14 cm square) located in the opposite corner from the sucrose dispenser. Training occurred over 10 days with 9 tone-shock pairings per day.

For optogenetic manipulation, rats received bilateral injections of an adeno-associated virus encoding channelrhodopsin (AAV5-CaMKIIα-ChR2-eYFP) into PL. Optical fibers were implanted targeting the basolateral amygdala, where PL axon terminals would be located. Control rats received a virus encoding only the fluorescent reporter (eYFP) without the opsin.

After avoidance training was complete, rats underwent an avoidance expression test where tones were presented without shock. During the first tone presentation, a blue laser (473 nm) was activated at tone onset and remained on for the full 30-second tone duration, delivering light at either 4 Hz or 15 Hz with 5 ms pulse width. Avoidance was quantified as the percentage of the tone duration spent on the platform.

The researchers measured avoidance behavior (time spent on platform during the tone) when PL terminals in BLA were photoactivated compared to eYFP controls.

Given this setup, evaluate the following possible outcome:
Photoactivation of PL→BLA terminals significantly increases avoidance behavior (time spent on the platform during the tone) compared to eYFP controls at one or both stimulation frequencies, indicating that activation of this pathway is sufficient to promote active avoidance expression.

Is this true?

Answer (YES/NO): YES